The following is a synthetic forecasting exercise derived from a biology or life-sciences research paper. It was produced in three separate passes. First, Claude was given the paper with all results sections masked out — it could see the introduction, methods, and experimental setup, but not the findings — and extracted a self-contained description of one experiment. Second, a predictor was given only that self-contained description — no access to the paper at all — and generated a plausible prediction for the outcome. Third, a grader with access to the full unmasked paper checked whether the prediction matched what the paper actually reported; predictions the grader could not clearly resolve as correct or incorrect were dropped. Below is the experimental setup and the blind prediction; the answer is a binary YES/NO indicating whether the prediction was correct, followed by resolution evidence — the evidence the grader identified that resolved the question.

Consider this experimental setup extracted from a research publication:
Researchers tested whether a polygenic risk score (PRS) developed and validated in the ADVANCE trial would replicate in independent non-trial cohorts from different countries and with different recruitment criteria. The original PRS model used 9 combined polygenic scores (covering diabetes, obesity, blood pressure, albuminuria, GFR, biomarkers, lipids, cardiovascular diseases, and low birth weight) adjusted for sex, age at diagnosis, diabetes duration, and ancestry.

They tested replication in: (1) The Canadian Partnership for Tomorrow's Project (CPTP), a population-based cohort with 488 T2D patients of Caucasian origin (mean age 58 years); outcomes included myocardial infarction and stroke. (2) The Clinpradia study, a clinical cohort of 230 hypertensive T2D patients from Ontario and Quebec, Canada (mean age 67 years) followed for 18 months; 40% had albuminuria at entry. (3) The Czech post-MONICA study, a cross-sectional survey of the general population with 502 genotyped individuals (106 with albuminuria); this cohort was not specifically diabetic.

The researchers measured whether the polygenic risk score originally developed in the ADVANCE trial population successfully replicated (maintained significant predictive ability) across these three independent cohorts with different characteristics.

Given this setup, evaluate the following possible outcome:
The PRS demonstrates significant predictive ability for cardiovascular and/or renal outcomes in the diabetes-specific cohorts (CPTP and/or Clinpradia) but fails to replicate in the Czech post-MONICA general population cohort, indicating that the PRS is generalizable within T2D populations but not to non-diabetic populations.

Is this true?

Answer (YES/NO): NO